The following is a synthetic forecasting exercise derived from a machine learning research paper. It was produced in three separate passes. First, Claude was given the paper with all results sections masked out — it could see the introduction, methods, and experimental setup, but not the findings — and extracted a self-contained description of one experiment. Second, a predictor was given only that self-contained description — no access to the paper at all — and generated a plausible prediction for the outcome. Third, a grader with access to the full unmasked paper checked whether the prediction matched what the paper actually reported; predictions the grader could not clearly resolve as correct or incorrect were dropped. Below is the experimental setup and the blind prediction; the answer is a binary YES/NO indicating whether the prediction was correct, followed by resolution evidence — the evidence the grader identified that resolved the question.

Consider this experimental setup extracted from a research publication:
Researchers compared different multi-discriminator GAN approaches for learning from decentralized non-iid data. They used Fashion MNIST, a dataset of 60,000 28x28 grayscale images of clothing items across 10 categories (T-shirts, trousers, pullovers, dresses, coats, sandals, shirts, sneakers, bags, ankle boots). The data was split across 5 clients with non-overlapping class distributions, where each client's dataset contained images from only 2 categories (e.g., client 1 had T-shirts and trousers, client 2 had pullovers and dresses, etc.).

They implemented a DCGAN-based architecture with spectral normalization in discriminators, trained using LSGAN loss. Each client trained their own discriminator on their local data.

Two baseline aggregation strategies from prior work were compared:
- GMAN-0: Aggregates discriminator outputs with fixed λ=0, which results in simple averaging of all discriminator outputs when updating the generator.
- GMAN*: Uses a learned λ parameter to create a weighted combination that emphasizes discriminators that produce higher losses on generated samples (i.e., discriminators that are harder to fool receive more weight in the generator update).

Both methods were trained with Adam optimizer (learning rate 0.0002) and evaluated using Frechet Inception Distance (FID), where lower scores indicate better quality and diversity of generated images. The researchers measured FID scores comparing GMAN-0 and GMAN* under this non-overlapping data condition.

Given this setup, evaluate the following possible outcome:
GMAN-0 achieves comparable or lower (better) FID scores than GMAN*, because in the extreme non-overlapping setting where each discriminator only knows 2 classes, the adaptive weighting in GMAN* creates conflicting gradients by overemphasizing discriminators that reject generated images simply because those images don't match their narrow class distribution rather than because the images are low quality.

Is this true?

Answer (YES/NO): YES